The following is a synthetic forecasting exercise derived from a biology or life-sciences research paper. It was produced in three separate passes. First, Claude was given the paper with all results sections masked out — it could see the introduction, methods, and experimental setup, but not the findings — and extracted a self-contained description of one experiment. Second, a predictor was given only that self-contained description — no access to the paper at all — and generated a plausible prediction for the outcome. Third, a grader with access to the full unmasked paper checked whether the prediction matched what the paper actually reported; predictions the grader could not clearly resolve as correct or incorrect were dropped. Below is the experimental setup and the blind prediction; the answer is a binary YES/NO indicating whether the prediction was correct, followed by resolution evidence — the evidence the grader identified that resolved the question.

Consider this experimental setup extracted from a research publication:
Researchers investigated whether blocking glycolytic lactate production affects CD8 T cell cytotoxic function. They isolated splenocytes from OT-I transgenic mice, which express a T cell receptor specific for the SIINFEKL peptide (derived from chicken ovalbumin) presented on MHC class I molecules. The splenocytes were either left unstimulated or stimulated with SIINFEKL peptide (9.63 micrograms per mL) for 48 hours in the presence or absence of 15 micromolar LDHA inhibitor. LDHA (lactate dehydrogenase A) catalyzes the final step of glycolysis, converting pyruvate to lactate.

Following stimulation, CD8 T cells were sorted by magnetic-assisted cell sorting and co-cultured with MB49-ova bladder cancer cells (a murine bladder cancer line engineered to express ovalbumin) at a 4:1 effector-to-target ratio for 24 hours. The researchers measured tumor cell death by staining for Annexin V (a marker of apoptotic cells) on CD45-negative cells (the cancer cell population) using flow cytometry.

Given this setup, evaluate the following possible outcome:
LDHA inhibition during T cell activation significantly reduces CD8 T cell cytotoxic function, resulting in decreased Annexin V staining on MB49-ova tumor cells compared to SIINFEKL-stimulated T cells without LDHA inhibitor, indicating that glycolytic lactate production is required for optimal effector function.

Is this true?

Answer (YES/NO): YES